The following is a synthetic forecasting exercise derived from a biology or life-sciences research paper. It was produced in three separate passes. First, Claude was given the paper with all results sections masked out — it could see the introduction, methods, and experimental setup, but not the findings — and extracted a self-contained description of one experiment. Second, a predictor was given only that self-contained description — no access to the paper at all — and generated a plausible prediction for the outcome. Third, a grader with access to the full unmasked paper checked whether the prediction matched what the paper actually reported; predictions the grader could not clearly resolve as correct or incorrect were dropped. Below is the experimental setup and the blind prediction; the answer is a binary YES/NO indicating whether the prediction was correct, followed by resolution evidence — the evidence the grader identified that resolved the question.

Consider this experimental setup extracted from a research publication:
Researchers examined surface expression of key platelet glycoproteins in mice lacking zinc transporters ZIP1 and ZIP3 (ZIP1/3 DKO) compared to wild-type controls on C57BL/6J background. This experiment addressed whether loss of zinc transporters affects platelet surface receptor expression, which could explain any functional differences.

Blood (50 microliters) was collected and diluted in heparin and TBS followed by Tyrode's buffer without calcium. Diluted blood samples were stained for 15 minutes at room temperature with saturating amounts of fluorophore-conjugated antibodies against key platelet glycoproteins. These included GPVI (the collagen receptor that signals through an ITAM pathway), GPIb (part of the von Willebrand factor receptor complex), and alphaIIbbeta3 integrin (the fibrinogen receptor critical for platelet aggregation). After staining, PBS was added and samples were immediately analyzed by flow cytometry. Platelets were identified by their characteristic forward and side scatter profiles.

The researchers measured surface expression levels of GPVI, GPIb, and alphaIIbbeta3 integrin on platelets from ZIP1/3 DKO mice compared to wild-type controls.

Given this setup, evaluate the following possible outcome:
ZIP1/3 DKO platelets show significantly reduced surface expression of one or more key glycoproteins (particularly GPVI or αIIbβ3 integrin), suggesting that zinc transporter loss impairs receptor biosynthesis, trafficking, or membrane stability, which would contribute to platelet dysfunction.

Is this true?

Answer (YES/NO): NO